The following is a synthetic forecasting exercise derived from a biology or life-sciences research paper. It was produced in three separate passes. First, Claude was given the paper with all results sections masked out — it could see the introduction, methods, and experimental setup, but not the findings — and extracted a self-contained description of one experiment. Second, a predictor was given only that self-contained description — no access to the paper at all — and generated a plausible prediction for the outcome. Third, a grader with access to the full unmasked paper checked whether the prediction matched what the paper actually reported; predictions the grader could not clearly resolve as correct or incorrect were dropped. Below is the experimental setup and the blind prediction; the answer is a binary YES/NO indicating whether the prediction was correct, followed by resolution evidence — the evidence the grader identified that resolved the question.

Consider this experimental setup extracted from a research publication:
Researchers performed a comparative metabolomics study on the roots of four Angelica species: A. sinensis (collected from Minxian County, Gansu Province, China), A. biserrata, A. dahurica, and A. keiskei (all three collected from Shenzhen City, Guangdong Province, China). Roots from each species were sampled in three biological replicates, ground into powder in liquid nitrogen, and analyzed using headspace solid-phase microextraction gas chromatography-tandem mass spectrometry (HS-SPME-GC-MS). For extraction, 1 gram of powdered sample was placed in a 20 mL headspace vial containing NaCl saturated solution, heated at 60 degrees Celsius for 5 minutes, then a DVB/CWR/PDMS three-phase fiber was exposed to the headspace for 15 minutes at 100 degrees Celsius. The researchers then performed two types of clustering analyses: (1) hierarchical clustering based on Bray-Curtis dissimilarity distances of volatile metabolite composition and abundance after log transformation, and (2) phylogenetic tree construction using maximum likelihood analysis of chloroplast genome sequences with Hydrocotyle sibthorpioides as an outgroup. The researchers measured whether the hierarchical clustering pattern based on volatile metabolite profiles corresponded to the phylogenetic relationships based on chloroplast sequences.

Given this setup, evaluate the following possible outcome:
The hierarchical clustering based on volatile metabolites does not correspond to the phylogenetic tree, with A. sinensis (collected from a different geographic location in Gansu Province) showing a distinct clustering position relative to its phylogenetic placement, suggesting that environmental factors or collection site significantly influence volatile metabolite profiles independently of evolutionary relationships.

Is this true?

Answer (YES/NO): NO